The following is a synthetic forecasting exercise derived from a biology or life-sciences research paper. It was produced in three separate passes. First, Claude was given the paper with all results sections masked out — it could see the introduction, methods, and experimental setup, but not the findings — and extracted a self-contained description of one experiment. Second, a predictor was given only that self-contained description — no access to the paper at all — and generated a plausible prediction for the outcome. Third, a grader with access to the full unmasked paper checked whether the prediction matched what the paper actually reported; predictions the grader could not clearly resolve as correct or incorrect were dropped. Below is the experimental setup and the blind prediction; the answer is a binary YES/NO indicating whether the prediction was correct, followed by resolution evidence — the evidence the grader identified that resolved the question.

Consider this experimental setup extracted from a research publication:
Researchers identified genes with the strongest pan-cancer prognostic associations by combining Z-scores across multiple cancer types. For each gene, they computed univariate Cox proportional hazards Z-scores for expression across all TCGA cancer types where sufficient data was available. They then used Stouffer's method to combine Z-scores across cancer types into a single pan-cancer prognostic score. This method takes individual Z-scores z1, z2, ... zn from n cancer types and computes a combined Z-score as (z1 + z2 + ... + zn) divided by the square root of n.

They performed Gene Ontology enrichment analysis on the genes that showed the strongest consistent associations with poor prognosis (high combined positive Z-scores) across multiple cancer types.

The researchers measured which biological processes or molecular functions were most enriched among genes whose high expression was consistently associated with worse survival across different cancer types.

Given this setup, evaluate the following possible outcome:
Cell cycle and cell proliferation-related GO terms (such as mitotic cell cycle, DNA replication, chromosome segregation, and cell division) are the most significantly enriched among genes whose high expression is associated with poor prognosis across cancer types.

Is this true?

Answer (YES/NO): YES